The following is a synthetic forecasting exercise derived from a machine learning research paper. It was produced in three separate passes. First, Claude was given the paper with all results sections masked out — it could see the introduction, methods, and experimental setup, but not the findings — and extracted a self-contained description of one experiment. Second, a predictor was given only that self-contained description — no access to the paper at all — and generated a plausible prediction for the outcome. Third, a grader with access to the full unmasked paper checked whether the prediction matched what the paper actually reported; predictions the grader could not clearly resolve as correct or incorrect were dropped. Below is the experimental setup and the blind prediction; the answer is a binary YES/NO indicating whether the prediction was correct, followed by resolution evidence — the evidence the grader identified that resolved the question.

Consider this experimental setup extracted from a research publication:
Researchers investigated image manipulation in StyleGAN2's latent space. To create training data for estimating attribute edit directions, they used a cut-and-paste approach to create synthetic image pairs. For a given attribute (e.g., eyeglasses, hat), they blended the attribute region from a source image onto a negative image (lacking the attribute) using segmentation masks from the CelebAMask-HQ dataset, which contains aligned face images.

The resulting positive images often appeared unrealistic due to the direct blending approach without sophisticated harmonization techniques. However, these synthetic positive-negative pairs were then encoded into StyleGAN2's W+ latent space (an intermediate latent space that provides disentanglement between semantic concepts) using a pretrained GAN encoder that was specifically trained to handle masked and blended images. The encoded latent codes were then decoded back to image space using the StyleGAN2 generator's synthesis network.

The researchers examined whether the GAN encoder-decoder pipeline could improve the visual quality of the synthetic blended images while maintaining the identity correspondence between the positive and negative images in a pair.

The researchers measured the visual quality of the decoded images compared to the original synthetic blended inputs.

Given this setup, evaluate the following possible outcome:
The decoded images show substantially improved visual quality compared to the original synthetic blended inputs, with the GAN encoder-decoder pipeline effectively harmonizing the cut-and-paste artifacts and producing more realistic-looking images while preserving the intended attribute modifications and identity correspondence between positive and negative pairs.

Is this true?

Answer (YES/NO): YES